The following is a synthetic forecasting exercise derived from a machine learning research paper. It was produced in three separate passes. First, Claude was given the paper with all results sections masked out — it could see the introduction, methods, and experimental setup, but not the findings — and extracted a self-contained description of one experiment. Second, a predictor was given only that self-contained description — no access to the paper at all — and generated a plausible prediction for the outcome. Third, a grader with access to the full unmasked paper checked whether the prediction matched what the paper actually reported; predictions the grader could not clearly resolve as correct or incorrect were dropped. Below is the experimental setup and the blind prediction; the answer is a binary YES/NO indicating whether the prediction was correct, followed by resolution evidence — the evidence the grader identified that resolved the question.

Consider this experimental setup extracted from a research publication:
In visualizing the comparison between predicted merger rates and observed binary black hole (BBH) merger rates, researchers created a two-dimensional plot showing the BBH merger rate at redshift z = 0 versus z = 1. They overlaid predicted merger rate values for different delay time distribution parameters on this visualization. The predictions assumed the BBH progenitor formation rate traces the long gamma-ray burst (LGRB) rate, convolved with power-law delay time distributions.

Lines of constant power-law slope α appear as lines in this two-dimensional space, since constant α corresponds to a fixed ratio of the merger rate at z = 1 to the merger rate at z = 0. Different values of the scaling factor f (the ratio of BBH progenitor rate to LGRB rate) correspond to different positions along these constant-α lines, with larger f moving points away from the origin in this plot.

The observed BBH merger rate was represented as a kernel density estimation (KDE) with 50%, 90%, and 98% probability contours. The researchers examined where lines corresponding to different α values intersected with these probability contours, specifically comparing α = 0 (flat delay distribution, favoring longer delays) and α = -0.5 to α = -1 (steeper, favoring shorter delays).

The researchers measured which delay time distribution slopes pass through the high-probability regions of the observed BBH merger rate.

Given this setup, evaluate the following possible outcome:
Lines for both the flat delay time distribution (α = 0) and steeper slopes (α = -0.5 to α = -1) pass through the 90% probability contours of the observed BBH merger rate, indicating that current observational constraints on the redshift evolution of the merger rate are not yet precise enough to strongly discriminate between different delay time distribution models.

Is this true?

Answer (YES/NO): NO